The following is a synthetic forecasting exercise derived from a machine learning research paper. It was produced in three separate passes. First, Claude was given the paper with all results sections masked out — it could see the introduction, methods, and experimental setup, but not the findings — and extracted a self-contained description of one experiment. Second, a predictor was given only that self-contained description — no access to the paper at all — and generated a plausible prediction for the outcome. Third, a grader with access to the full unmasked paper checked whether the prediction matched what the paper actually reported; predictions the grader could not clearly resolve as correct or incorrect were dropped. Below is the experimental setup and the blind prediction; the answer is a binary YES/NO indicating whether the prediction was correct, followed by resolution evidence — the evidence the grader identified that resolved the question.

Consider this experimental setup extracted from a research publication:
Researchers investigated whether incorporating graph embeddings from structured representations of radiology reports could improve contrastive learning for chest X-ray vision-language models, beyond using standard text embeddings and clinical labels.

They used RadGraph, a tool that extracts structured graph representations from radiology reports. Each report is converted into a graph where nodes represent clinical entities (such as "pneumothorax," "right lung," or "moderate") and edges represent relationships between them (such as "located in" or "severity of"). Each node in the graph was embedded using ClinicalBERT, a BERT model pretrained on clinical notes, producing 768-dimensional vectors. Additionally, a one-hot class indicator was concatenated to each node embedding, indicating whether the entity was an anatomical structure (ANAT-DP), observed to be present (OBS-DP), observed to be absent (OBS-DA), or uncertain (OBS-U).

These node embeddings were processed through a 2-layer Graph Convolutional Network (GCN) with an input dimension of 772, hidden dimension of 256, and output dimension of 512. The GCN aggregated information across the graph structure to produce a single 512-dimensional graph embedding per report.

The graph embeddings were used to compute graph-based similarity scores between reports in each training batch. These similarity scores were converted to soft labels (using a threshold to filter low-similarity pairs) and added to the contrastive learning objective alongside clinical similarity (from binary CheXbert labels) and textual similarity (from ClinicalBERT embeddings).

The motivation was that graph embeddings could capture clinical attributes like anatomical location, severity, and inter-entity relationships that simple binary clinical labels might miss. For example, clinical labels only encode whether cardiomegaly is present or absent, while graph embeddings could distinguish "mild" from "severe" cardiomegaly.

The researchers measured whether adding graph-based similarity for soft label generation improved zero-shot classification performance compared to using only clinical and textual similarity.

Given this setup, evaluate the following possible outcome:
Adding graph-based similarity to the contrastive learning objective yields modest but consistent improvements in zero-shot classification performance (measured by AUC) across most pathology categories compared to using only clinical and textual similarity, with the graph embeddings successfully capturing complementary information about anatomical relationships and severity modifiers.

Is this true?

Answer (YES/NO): NO